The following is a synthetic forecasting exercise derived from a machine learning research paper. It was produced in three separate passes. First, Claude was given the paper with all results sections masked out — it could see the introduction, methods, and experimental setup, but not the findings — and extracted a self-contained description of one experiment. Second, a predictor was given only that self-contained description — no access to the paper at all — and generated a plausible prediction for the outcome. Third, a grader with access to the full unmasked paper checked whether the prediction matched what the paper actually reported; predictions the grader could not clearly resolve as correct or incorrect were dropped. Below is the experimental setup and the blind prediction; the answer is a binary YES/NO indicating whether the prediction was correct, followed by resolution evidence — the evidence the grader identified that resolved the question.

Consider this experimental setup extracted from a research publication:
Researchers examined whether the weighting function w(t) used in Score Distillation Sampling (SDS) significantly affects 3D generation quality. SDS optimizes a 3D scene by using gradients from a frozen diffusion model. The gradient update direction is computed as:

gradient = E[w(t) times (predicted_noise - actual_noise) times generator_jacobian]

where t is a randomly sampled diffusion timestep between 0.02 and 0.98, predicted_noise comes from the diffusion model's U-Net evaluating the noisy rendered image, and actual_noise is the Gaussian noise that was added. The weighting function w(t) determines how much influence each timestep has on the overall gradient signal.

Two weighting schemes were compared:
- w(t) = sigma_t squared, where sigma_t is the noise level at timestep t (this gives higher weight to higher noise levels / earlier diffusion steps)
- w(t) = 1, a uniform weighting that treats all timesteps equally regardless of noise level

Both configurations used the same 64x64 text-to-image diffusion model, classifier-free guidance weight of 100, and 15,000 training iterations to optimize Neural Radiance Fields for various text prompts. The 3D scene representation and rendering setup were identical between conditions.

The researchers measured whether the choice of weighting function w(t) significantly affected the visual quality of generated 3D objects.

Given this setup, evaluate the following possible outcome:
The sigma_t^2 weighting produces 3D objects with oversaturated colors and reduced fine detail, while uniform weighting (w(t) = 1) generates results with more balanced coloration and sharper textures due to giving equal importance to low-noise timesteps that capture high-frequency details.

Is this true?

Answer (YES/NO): NO